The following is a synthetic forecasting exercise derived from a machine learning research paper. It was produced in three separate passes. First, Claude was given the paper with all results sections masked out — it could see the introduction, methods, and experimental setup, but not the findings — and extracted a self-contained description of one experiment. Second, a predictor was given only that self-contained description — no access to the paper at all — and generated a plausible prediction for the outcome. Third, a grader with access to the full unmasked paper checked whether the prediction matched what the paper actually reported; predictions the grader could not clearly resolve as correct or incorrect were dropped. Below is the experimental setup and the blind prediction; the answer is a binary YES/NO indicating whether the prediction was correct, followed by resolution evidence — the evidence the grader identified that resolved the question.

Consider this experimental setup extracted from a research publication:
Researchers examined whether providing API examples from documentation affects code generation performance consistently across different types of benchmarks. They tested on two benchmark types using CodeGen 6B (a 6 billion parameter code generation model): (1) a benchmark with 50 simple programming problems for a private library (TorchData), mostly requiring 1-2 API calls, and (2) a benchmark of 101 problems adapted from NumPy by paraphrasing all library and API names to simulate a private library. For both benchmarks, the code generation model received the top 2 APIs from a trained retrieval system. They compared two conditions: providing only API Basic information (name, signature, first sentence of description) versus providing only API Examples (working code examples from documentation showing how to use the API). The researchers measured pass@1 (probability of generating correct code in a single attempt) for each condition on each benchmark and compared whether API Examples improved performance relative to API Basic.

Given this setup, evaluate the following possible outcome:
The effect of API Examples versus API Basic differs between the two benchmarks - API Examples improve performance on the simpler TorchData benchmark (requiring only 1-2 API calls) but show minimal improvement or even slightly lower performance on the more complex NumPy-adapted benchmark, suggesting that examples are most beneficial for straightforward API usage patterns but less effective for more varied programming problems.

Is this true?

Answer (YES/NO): NO